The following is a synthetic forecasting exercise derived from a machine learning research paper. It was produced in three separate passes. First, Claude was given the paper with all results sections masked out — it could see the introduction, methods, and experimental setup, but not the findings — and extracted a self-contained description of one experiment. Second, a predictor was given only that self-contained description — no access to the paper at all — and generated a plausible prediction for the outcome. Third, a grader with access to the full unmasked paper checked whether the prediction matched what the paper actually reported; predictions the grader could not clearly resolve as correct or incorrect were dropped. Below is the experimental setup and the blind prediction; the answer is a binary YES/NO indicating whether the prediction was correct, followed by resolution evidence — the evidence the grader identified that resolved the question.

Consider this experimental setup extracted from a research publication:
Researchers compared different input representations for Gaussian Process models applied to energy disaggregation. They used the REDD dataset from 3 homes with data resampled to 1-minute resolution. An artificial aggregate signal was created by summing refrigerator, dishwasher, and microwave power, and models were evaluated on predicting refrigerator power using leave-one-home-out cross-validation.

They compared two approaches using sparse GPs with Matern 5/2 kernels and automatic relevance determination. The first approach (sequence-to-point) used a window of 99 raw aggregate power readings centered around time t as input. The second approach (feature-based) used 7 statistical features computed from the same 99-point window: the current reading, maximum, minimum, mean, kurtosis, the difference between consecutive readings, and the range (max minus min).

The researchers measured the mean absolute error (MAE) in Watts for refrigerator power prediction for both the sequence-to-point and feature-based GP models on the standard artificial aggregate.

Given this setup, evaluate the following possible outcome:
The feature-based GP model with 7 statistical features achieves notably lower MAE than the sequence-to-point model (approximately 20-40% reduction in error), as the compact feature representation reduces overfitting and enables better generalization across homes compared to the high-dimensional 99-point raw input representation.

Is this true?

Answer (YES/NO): NO